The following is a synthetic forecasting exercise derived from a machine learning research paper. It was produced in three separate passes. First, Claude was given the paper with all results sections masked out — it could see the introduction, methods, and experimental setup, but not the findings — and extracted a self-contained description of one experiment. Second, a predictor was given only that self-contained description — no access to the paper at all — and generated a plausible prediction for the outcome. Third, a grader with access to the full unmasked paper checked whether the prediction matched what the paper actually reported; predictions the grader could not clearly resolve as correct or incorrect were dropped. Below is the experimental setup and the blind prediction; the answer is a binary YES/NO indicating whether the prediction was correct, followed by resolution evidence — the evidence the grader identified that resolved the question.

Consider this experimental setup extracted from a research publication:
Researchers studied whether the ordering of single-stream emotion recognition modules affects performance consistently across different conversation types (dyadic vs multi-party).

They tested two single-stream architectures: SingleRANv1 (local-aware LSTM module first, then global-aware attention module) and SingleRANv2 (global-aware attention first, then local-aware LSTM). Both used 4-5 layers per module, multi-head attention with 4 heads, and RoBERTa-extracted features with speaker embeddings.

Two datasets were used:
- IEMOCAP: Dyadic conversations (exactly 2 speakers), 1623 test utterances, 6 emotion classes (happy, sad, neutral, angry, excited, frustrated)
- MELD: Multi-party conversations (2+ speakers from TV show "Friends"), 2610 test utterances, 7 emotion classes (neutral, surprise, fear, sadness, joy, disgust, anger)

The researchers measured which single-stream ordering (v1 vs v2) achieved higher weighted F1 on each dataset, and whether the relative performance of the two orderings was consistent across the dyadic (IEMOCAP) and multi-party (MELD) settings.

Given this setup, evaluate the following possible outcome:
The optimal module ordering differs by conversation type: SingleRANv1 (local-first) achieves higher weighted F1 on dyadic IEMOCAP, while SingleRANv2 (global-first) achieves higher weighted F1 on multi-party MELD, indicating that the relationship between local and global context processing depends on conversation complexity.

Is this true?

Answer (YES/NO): NO